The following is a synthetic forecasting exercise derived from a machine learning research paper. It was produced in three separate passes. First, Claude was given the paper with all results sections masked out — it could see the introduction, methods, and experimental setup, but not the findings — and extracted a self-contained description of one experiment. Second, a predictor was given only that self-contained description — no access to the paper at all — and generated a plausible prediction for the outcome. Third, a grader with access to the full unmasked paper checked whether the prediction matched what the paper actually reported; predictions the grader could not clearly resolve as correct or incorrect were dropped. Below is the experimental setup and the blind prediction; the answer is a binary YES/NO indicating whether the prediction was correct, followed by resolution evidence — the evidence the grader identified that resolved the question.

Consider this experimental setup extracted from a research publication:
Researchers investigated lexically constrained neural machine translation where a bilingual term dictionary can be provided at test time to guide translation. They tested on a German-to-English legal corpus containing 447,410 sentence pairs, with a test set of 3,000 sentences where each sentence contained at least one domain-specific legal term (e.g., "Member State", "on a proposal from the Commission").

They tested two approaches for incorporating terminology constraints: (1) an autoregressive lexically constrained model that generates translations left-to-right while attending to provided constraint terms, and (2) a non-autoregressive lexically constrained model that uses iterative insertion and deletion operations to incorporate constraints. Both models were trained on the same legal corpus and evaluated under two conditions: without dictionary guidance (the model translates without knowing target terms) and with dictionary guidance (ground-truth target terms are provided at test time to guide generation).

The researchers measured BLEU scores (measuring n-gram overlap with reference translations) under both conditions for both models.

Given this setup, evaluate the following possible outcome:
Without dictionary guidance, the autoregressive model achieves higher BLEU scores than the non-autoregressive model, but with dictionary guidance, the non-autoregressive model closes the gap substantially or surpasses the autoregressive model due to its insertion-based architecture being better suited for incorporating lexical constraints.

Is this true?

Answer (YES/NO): NO